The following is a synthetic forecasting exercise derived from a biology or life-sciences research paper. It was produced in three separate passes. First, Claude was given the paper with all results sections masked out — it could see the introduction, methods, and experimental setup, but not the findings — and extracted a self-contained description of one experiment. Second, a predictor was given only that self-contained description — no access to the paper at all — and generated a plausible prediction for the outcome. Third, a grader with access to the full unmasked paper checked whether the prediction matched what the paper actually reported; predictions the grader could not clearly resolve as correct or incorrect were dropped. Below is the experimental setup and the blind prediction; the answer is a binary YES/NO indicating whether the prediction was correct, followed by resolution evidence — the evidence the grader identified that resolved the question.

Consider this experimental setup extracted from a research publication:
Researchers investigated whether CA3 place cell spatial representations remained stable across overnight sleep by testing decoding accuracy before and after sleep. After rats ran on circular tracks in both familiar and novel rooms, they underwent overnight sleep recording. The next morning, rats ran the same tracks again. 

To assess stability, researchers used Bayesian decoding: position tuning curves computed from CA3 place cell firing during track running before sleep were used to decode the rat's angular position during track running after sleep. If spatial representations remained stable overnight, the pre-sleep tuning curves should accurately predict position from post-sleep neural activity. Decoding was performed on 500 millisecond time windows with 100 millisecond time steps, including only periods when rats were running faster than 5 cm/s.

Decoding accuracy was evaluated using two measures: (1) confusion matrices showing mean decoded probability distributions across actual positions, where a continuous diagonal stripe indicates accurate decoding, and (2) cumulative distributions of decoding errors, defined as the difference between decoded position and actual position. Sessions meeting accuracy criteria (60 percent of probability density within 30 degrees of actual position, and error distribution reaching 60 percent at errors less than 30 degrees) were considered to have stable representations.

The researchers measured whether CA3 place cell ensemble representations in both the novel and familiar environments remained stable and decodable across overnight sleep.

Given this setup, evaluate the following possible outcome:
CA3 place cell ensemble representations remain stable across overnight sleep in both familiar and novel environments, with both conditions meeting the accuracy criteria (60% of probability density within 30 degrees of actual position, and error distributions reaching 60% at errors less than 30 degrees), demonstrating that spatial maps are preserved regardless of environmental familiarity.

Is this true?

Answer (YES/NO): YES